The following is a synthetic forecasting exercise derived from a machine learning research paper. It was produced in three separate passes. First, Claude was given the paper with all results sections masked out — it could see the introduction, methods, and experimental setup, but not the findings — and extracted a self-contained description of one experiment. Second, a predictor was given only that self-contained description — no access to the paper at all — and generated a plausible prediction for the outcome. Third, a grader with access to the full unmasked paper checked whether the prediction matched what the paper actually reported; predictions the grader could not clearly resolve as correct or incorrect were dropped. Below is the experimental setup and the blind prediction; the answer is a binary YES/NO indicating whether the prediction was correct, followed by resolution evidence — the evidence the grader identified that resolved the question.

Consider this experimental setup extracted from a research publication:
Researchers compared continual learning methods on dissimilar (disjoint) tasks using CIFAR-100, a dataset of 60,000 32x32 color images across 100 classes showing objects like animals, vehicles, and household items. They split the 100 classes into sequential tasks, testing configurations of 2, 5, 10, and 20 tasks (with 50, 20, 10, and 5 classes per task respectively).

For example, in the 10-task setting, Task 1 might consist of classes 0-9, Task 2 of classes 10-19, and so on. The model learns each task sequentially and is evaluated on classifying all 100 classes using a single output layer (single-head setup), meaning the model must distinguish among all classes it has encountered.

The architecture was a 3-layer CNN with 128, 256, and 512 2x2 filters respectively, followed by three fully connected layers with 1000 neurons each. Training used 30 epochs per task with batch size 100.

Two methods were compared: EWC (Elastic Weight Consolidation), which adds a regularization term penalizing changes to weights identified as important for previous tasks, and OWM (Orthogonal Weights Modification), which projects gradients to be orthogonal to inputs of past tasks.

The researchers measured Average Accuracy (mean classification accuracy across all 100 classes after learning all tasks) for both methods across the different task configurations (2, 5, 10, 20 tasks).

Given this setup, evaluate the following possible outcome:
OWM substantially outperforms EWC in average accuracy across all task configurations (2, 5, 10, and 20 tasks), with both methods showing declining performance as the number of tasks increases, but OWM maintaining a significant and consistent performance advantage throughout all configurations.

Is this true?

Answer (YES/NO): YES